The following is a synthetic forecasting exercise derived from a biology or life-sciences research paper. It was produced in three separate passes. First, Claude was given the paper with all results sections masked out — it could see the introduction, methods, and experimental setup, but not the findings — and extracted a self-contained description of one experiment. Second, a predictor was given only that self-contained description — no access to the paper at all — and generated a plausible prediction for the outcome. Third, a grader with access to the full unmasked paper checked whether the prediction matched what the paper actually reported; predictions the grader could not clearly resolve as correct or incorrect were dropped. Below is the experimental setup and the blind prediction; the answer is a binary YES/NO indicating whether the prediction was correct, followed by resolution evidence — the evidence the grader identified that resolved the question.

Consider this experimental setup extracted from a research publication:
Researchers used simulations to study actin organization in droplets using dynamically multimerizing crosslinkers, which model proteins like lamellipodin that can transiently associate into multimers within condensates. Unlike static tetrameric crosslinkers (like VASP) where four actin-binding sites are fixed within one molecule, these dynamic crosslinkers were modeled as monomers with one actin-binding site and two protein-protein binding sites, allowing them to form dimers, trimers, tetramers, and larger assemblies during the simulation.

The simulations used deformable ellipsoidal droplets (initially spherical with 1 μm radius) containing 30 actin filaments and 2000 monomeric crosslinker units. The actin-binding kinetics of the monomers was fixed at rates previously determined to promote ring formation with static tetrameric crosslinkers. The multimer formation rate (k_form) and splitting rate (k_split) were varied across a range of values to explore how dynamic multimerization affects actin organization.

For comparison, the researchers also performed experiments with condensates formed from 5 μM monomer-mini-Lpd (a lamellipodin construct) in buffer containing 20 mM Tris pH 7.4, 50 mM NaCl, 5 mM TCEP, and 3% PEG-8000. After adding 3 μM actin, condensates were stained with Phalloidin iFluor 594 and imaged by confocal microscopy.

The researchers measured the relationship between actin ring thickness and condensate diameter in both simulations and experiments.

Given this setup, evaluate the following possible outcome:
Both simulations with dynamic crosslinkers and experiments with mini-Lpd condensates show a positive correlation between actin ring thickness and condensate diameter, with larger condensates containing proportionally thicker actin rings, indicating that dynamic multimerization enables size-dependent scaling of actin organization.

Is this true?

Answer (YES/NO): YES